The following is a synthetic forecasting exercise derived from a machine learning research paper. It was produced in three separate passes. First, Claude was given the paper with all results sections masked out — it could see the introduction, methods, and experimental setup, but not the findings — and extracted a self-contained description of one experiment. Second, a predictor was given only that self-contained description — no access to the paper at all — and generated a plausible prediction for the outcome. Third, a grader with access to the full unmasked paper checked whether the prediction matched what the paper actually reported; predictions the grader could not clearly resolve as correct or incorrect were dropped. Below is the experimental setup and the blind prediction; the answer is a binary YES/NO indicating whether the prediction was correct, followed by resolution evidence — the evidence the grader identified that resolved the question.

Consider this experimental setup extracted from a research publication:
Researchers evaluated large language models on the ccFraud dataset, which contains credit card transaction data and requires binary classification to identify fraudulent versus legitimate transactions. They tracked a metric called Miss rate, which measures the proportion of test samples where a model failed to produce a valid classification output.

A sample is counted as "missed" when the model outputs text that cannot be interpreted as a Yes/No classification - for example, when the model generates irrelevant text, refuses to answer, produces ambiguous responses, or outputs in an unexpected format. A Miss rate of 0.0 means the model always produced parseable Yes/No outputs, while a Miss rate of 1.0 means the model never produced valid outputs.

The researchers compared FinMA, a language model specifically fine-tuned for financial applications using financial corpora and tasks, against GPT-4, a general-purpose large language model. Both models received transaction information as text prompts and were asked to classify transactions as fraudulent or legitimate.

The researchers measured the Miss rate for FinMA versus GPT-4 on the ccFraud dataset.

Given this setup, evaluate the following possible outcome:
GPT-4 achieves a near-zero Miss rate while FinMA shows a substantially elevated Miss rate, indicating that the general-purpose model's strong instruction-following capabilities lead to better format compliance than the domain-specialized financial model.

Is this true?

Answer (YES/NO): NO